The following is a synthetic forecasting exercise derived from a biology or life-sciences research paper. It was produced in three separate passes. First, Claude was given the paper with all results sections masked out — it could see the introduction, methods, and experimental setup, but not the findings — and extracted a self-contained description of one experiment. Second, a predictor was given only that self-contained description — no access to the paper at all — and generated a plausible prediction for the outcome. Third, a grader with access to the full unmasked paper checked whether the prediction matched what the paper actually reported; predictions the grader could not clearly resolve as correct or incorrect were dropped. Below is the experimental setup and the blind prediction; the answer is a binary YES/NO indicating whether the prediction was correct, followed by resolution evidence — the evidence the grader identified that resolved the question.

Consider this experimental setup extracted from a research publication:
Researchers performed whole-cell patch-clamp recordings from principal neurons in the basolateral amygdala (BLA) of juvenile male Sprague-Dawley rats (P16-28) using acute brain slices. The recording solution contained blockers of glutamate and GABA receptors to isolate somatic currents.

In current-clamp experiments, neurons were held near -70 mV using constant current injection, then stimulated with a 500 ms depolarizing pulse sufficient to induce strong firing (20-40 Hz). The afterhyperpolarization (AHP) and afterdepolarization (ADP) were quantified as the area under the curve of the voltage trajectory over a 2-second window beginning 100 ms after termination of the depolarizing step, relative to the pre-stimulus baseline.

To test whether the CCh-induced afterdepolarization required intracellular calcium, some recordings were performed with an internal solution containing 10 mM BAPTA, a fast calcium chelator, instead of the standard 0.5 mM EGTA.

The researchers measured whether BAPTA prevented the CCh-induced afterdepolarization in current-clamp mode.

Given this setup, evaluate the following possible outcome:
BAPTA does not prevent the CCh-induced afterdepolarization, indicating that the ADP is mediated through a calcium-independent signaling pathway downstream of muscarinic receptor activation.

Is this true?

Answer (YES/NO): NO